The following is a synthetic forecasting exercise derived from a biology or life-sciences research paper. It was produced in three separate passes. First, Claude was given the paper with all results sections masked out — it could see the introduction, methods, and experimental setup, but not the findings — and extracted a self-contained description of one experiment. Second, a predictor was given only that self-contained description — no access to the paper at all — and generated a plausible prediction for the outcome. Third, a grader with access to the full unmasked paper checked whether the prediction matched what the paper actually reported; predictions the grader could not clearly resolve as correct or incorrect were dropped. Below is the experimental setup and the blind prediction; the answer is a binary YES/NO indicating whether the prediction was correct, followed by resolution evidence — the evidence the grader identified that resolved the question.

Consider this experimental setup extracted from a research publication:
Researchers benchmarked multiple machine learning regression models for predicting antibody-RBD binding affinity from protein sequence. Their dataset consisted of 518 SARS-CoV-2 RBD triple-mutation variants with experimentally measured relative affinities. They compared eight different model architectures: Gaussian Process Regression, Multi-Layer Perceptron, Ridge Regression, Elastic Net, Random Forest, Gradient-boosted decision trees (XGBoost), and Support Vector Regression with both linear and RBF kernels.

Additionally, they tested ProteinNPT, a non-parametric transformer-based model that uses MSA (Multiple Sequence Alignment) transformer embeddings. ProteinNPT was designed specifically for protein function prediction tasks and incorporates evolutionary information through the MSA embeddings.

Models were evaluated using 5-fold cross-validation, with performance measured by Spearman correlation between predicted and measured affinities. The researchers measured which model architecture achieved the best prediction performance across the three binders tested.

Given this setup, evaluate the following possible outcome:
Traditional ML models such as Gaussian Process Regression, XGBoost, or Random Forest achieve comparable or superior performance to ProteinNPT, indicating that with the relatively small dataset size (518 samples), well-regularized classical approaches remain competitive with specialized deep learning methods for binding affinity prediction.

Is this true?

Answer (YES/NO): YES